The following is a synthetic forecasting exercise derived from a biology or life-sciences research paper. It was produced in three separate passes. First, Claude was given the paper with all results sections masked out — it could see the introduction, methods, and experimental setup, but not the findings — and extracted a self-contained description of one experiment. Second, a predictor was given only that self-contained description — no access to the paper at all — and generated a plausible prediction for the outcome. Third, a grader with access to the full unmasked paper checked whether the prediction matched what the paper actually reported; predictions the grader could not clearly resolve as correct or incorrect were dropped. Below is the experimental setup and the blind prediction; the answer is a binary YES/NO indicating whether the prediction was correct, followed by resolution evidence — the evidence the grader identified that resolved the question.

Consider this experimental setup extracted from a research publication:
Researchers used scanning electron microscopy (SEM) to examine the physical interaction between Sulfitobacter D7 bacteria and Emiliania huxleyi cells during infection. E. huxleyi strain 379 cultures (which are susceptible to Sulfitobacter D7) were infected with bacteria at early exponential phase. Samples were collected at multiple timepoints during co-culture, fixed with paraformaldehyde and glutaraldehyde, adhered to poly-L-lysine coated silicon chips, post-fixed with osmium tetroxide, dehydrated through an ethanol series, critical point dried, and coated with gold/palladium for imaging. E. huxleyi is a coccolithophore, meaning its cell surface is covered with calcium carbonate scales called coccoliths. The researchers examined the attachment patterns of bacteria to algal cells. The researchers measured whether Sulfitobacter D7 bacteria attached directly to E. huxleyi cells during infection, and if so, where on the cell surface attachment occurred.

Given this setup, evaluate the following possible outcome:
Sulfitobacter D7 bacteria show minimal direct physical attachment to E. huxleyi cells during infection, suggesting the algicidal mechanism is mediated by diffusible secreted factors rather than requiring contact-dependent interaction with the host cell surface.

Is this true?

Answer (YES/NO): NO